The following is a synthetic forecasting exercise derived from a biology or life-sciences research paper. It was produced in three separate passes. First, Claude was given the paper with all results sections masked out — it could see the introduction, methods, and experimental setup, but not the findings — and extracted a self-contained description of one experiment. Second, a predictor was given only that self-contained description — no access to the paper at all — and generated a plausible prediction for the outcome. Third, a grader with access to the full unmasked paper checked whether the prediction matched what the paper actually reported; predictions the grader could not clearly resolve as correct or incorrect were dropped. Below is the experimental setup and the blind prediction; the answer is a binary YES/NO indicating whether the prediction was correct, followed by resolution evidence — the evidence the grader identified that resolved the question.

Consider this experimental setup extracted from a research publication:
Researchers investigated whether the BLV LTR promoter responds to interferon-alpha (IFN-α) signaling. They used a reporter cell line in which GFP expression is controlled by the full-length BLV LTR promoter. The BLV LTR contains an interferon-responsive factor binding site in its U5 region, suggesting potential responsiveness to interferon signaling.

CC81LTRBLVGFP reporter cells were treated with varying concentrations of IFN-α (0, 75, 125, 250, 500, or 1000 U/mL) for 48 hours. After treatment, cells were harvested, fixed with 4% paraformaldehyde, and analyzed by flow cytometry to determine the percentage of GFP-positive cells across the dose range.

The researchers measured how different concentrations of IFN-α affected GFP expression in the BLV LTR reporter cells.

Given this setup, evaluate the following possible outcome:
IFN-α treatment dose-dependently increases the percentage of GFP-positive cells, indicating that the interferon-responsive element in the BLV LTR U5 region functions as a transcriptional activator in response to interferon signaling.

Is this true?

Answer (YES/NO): NO